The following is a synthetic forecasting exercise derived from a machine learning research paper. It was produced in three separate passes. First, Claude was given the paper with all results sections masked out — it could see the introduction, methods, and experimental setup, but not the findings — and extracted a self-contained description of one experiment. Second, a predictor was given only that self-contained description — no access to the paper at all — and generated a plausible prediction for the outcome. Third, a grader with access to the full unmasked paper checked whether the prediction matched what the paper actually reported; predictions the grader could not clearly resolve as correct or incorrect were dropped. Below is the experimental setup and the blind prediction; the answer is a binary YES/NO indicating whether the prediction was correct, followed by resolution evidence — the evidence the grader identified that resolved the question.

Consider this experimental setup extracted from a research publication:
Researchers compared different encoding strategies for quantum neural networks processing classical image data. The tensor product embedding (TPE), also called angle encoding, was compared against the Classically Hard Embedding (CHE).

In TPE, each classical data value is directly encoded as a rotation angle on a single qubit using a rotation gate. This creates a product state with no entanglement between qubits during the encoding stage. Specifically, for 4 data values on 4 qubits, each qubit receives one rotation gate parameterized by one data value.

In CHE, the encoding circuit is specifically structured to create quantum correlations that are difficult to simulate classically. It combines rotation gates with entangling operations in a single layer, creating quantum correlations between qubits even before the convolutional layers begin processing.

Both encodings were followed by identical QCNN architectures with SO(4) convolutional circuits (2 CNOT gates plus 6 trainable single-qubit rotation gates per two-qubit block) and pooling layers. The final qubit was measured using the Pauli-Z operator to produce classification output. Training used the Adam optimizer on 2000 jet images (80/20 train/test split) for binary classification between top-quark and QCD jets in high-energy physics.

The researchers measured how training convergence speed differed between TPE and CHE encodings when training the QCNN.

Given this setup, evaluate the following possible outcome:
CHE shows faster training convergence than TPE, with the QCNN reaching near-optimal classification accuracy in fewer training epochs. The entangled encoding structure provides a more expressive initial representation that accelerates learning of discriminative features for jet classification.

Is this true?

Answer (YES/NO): NO